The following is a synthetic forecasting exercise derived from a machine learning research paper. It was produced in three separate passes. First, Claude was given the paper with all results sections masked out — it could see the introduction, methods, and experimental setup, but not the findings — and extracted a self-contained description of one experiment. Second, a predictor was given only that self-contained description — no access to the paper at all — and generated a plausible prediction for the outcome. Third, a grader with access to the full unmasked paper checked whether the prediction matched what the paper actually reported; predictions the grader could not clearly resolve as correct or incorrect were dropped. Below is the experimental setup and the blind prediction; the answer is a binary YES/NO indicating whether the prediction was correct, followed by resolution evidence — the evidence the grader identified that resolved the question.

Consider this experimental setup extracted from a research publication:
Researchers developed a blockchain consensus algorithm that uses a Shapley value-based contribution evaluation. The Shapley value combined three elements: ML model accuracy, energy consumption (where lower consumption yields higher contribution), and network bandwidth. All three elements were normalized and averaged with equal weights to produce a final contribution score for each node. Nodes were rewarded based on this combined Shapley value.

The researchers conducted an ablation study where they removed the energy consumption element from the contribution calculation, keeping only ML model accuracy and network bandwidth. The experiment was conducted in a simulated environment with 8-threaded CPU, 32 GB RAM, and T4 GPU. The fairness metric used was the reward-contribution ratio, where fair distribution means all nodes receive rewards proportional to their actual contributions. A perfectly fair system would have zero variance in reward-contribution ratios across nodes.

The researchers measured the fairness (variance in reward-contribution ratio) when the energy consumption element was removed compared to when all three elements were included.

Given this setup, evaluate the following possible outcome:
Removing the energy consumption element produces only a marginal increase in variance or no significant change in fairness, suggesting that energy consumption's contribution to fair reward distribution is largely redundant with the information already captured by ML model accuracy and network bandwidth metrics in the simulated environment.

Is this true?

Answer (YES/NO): NO